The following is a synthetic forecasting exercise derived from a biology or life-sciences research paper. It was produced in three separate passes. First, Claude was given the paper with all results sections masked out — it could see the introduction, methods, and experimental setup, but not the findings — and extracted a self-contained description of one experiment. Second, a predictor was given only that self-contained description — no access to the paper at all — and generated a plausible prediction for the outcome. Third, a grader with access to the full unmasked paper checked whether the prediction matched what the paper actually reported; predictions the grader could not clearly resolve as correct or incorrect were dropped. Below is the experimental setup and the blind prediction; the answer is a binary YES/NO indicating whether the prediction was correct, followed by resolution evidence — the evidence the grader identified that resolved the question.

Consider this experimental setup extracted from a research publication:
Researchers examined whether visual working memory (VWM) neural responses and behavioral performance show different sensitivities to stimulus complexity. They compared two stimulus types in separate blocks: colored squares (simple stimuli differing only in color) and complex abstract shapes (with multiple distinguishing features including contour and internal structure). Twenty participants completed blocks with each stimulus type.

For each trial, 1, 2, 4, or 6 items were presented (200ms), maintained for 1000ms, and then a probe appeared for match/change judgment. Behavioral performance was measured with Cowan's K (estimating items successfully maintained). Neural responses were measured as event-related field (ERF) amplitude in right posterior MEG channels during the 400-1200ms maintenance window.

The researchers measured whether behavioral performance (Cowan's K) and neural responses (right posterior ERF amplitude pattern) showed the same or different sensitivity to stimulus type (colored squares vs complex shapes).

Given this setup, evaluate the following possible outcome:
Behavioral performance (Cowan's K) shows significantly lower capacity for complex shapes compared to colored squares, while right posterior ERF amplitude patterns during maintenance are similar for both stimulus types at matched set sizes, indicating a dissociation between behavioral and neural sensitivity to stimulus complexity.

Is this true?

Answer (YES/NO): YES